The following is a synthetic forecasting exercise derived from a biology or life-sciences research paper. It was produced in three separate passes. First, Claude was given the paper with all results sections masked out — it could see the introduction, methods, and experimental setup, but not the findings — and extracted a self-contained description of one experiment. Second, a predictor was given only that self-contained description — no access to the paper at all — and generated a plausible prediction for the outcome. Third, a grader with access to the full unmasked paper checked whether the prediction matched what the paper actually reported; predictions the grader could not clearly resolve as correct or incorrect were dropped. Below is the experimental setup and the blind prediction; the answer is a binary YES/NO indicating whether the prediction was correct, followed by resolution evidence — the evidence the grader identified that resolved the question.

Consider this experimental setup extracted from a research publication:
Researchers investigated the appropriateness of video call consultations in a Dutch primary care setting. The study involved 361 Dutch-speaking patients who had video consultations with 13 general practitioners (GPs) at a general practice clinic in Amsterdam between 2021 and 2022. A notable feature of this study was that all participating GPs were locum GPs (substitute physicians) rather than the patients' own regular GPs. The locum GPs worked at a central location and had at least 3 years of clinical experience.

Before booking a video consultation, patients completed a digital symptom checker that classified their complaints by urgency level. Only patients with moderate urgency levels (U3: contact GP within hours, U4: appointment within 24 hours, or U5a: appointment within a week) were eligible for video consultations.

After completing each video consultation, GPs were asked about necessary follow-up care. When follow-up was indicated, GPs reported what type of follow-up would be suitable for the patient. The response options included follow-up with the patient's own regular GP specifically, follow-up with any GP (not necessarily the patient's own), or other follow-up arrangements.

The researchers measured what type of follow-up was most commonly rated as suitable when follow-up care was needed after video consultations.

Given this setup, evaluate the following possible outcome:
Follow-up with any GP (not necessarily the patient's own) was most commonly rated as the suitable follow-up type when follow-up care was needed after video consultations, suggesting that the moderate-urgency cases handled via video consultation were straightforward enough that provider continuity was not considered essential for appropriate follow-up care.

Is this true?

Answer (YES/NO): YES